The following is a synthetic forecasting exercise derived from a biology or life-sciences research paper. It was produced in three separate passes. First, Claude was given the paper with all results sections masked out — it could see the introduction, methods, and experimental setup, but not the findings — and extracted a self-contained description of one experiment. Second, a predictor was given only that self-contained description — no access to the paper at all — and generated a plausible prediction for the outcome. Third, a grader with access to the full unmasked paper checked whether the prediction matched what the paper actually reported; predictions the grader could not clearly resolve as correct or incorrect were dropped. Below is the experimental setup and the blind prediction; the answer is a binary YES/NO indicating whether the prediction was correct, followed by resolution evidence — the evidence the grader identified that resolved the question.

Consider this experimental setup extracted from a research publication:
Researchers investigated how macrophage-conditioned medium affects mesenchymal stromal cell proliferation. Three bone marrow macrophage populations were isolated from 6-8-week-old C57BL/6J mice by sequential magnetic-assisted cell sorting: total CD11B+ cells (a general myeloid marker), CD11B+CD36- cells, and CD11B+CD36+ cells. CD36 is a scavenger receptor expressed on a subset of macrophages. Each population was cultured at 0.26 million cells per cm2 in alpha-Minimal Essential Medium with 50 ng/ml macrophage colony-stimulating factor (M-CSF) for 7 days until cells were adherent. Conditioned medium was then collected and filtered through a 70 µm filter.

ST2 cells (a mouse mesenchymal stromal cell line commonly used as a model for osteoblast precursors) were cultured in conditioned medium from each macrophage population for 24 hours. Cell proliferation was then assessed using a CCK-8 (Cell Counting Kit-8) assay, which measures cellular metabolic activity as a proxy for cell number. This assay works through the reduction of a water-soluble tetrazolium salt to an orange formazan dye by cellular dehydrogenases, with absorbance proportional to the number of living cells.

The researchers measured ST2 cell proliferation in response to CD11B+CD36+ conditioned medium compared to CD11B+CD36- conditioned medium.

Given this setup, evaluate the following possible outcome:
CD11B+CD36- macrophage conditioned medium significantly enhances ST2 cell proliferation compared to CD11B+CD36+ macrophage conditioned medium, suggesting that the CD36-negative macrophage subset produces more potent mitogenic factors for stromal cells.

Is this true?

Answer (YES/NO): NO